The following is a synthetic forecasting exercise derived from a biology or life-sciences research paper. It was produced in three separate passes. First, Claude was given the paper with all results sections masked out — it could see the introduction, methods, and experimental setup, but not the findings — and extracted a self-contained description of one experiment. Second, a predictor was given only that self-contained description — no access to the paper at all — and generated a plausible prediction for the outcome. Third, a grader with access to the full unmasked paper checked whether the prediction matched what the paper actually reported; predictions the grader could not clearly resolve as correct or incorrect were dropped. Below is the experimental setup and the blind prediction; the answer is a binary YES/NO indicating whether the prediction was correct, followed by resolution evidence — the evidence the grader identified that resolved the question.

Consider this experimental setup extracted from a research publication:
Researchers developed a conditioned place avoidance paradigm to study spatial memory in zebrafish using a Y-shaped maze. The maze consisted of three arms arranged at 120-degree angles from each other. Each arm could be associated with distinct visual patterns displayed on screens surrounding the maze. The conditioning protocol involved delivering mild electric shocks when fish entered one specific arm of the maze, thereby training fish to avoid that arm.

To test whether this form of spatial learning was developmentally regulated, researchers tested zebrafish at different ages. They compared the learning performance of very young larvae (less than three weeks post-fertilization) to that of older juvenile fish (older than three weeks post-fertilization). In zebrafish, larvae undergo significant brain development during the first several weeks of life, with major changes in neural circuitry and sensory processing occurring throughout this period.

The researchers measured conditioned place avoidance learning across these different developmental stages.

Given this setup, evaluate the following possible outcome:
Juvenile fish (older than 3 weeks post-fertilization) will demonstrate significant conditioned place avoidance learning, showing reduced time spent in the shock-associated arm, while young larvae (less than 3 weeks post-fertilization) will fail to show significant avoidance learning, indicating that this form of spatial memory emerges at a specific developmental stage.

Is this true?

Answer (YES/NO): YES